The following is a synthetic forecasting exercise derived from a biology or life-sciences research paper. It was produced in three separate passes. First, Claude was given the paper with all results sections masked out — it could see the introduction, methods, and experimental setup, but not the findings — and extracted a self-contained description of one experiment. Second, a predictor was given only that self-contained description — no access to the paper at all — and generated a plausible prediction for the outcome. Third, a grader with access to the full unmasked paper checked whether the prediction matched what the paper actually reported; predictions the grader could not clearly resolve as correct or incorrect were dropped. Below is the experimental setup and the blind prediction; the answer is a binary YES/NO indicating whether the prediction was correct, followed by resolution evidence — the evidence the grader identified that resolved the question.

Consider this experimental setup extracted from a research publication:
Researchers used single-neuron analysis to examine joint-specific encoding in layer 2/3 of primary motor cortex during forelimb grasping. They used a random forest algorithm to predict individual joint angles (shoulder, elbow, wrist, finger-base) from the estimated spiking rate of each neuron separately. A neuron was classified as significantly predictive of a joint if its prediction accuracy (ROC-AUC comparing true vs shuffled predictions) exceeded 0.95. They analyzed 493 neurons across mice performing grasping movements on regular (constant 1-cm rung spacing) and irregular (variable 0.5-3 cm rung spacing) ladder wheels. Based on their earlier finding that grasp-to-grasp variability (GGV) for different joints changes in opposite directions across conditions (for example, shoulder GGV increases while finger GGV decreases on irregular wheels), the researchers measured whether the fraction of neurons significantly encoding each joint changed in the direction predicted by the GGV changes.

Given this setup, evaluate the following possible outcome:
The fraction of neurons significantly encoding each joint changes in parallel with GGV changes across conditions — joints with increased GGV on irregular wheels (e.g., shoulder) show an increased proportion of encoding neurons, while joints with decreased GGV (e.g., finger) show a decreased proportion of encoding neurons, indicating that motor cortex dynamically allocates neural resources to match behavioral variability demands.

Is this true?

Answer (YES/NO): NO